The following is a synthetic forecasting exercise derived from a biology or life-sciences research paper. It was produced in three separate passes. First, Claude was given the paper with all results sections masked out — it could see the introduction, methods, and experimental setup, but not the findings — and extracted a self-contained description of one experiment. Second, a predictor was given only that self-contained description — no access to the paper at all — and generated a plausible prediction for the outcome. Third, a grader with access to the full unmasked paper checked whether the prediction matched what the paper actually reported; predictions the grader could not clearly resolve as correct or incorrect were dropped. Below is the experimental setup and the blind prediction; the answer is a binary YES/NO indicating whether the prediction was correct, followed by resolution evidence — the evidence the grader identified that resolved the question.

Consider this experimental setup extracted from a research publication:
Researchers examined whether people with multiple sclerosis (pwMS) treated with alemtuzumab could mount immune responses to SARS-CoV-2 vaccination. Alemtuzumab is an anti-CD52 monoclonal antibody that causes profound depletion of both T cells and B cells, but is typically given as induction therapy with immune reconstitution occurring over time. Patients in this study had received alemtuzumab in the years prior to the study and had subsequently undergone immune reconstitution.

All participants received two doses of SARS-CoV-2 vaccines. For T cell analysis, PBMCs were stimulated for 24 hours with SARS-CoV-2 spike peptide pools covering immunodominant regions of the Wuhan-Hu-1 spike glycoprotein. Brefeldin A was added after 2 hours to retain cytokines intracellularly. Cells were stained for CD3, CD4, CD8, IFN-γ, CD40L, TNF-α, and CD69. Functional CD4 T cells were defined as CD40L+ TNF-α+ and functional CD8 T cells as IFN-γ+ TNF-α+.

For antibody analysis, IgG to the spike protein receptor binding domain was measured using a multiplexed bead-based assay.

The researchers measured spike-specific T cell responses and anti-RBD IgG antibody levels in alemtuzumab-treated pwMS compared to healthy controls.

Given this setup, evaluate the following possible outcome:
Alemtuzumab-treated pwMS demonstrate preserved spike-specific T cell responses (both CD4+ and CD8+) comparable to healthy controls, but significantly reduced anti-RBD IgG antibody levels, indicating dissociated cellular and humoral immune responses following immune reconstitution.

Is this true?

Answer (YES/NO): NO